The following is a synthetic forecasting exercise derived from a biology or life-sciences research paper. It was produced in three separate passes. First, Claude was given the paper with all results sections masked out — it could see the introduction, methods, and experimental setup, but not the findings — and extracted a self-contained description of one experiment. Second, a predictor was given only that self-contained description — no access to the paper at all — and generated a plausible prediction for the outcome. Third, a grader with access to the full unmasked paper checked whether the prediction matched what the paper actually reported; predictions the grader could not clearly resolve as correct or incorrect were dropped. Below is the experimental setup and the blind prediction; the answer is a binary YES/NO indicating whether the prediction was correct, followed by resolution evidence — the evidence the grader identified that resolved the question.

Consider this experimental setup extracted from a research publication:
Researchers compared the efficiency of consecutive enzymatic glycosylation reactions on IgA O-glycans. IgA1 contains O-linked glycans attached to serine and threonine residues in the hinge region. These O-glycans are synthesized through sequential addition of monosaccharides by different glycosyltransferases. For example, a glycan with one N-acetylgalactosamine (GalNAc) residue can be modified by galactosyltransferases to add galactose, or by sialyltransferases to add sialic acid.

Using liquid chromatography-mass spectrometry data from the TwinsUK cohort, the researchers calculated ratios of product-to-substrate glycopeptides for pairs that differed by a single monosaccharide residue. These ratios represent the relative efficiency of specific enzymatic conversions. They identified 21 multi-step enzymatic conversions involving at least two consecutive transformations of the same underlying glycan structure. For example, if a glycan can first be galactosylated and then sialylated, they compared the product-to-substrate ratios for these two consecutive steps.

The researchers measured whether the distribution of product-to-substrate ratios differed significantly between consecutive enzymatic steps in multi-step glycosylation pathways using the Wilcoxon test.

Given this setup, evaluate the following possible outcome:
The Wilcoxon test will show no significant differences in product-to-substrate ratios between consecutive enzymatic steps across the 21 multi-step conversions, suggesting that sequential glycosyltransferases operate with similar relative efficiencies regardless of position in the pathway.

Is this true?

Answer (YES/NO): NO